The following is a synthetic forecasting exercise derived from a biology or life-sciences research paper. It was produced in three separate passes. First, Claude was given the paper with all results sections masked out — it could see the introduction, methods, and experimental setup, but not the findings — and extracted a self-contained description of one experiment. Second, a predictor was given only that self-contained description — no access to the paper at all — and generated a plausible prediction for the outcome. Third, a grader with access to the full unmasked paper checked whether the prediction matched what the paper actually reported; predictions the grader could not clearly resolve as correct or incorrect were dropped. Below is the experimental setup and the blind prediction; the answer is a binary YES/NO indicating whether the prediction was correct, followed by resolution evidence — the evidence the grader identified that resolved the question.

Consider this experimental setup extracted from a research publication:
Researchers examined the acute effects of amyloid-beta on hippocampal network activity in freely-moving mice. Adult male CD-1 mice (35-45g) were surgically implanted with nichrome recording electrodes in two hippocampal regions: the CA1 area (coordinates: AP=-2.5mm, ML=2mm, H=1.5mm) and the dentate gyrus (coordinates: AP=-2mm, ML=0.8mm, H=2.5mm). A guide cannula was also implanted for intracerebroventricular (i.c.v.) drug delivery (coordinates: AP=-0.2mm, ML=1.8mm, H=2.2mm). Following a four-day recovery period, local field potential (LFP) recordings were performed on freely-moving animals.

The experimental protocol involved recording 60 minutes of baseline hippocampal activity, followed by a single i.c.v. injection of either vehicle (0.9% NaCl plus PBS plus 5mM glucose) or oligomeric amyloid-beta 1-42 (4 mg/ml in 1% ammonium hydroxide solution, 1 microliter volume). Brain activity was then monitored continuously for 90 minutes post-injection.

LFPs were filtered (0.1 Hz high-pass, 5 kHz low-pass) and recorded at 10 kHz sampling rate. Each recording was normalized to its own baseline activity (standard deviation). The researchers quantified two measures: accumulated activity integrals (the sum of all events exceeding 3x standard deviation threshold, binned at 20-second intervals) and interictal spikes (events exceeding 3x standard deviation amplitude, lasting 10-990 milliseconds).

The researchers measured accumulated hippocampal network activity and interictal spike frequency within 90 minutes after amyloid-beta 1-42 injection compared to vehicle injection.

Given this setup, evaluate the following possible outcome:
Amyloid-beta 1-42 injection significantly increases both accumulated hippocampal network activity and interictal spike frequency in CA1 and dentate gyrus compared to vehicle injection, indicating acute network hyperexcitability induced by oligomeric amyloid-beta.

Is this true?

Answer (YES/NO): YES